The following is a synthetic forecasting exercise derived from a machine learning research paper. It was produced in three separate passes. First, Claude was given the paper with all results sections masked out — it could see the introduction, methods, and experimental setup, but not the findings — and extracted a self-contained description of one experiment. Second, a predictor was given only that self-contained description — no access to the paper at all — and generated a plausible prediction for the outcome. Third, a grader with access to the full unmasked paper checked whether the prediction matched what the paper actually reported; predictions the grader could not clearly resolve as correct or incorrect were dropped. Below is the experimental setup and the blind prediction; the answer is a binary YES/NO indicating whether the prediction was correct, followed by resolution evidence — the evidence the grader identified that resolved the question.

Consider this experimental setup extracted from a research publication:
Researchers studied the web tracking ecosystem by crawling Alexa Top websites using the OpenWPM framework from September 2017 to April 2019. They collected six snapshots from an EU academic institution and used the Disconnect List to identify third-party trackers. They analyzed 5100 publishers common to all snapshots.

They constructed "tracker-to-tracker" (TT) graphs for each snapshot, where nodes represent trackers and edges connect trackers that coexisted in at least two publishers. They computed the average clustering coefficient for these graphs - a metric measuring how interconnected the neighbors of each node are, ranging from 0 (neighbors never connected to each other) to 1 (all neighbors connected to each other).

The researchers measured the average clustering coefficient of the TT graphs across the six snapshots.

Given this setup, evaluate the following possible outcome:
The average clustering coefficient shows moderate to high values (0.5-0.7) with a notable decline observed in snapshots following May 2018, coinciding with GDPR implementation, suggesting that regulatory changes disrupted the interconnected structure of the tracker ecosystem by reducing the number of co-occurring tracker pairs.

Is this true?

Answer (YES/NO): NO